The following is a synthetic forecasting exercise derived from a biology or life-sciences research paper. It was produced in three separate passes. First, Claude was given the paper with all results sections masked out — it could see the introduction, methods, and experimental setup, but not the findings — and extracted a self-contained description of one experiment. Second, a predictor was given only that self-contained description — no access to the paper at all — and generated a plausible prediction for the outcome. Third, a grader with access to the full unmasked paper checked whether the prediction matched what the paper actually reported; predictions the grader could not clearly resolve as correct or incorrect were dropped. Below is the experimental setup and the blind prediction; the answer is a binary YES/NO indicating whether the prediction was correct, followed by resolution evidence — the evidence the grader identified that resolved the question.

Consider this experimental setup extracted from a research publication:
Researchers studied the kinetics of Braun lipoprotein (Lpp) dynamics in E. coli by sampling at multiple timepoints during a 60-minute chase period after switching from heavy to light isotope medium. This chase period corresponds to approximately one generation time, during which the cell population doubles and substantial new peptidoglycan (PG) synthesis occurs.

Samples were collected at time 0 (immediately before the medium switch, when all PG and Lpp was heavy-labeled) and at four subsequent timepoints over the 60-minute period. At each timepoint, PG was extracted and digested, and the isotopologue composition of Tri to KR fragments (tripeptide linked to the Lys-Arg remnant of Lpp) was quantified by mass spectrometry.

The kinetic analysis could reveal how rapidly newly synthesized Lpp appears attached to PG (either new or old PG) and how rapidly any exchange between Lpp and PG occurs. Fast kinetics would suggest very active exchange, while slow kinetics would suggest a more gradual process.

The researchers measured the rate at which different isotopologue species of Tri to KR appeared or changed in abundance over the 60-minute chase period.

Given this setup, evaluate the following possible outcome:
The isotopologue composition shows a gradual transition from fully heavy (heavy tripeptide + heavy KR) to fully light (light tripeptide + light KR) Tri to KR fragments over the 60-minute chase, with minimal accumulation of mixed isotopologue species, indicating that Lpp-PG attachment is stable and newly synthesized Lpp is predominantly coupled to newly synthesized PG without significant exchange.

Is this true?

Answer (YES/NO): NO